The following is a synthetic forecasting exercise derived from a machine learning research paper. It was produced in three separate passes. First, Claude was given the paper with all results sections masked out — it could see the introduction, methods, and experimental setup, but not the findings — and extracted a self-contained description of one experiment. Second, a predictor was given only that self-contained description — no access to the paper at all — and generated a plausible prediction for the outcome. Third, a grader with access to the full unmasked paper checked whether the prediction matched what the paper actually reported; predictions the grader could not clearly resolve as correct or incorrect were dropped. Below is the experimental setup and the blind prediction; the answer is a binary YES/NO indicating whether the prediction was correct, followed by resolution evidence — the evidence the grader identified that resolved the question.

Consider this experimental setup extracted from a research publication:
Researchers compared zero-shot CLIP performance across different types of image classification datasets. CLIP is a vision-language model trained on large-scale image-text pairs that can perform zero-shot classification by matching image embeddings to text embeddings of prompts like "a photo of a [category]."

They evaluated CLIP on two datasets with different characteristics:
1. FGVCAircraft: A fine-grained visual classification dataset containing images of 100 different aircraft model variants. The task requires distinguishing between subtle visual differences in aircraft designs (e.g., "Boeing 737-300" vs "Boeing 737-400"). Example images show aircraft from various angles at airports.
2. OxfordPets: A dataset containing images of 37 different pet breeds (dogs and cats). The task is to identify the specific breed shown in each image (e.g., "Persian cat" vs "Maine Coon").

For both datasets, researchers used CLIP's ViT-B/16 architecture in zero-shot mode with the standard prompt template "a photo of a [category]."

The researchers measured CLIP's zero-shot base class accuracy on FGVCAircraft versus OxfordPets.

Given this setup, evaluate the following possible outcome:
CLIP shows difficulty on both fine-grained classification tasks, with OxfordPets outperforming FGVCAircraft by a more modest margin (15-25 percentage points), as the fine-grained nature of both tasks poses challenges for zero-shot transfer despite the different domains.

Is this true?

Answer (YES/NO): NO